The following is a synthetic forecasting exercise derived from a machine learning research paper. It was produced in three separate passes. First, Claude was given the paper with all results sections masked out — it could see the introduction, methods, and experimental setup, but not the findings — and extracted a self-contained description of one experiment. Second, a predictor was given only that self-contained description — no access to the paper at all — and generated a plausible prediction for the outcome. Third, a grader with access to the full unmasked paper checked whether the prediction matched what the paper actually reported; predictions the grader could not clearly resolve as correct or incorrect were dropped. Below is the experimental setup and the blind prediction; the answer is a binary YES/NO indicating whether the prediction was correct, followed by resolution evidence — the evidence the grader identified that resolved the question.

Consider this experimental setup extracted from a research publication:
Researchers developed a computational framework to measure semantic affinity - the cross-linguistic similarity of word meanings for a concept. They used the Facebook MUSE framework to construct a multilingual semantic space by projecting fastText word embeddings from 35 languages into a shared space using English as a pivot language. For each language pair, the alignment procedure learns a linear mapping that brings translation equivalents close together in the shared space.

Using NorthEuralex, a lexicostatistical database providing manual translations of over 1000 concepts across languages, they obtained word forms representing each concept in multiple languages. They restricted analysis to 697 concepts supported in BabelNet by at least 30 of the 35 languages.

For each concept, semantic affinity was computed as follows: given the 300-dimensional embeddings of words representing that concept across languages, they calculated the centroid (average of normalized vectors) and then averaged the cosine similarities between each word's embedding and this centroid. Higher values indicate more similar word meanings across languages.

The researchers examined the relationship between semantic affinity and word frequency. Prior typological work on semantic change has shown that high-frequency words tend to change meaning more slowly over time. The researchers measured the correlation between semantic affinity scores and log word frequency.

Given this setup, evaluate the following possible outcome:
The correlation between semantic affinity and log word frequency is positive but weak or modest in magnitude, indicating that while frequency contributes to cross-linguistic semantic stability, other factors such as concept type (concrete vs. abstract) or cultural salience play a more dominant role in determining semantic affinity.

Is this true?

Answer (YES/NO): NO